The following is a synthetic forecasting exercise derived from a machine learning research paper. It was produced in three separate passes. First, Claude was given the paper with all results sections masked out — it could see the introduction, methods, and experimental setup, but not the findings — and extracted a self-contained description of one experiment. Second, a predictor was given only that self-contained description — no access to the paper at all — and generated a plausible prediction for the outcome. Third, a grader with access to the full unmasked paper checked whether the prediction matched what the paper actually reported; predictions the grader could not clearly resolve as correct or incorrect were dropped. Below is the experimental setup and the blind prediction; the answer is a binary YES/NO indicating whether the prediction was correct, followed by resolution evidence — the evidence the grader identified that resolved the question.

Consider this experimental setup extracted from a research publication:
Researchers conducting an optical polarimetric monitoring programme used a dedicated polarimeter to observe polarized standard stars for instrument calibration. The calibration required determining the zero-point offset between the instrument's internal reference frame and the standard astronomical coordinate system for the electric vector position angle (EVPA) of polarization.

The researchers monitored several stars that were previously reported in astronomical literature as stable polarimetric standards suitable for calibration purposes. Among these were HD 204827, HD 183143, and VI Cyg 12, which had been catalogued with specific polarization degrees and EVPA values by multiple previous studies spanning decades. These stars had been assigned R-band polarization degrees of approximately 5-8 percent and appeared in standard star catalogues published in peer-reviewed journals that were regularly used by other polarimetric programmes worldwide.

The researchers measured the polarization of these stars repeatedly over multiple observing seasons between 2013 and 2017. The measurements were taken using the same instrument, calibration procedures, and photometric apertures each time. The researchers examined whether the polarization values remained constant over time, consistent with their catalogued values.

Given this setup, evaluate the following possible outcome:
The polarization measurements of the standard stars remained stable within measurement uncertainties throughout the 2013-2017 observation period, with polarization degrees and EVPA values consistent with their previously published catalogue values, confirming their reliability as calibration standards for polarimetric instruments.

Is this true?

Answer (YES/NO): NO